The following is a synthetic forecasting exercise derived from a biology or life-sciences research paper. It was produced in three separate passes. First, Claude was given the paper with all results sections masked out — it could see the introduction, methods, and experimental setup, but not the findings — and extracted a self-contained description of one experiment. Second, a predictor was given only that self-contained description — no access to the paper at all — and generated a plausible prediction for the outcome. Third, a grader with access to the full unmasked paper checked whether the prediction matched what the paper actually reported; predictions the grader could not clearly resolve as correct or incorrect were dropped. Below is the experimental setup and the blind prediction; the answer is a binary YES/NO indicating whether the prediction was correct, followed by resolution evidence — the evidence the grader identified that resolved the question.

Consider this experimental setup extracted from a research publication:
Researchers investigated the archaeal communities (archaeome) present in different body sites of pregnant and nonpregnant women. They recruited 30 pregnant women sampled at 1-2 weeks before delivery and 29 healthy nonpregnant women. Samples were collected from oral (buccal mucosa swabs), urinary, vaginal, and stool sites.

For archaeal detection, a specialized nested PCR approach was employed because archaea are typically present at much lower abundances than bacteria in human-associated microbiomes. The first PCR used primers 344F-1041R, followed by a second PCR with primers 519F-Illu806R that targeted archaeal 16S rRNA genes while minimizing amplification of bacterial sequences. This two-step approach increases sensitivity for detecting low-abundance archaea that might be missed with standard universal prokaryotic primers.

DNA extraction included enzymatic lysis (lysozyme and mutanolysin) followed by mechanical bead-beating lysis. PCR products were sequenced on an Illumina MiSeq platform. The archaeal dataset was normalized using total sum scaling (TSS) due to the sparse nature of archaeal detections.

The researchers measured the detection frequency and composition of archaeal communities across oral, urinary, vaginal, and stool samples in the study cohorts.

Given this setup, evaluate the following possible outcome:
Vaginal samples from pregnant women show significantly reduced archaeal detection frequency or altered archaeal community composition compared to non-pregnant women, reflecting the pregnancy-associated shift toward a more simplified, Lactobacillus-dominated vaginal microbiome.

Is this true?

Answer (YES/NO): YES